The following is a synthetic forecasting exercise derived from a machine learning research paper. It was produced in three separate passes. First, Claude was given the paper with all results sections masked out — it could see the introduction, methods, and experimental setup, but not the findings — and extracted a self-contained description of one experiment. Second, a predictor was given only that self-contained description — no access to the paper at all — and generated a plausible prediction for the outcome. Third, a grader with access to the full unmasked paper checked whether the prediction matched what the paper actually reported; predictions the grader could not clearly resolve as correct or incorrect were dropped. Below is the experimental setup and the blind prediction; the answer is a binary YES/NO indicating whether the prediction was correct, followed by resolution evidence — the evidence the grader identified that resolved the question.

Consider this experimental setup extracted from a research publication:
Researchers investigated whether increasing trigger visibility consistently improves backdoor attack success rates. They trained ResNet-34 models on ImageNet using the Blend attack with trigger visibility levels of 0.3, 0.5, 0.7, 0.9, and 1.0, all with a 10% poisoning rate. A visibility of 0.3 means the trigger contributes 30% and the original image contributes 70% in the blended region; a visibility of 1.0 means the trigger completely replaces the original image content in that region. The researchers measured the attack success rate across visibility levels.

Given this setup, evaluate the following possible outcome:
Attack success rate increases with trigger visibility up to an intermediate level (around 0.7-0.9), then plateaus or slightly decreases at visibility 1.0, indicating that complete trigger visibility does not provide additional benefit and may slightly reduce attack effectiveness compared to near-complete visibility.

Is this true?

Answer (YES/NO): NO